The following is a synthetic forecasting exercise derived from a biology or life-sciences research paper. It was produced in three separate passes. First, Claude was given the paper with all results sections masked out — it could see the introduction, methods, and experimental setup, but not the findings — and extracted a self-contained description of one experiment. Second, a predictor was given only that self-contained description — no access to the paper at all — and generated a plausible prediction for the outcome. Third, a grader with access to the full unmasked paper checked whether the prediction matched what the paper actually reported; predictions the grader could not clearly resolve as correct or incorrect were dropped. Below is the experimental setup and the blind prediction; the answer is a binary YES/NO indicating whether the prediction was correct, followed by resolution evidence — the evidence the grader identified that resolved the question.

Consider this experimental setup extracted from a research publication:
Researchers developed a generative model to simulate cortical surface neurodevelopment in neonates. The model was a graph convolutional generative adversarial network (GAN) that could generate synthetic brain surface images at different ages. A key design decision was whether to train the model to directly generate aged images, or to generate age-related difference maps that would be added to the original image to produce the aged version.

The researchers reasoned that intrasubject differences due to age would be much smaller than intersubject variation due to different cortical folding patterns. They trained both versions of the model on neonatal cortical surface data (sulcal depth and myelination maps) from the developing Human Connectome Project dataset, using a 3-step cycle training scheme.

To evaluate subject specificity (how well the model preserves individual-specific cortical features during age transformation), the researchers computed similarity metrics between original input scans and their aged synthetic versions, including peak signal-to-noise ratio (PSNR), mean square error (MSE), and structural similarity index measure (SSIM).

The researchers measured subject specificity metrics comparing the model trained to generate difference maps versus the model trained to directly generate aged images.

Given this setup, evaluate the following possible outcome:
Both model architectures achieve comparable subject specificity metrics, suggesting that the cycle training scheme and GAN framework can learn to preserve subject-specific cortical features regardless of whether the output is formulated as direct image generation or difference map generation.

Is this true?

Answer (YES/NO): NO